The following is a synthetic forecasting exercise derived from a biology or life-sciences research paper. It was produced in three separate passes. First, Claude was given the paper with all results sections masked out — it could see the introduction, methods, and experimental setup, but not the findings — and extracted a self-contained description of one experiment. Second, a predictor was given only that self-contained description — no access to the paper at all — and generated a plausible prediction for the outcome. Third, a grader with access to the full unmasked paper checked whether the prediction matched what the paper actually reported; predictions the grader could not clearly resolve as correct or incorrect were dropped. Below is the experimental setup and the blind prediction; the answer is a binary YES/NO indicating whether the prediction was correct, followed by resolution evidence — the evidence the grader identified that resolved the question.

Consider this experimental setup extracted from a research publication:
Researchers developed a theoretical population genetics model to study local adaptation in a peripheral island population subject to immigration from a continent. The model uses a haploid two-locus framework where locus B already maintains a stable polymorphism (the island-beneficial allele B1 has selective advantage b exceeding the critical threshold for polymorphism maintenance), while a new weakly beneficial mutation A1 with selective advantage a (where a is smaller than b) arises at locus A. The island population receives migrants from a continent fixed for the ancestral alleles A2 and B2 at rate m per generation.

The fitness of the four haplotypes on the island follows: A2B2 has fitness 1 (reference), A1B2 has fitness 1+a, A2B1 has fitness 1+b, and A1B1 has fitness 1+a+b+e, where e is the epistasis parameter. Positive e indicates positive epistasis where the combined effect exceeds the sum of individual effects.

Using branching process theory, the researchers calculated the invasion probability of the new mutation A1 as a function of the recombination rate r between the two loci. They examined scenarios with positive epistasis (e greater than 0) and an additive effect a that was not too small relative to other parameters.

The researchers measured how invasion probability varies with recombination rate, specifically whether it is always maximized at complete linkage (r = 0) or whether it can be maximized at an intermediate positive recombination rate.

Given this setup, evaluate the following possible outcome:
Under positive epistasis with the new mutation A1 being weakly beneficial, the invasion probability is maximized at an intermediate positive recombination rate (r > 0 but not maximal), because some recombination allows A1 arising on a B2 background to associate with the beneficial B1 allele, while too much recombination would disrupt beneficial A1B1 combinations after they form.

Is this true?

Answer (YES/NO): YES